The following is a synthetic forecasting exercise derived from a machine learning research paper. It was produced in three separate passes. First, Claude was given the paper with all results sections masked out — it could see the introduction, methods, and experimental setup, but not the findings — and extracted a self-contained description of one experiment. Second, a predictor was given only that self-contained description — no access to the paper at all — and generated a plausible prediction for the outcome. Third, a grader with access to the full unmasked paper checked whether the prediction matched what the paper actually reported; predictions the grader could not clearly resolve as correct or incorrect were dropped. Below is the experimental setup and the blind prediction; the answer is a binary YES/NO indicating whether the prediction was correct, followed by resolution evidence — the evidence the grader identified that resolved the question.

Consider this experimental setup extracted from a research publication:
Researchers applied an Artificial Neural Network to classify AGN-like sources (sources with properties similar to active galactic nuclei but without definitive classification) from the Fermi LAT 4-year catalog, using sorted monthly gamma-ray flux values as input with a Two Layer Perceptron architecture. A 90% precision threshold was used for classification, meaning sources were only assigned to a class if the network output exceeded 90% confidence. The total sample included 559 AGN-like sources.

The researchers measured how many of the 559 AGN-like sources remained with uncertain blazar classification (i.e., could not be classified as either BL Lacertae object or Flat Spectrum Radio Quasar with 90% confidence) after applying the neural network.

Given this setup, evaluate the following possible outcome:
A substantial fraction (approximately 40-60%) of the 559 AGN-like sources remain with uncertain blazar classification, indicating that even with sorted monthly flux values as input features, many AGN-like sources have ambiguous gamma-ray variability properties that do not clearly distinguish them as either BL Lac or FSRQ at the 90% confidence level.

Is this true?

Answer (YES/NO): NO